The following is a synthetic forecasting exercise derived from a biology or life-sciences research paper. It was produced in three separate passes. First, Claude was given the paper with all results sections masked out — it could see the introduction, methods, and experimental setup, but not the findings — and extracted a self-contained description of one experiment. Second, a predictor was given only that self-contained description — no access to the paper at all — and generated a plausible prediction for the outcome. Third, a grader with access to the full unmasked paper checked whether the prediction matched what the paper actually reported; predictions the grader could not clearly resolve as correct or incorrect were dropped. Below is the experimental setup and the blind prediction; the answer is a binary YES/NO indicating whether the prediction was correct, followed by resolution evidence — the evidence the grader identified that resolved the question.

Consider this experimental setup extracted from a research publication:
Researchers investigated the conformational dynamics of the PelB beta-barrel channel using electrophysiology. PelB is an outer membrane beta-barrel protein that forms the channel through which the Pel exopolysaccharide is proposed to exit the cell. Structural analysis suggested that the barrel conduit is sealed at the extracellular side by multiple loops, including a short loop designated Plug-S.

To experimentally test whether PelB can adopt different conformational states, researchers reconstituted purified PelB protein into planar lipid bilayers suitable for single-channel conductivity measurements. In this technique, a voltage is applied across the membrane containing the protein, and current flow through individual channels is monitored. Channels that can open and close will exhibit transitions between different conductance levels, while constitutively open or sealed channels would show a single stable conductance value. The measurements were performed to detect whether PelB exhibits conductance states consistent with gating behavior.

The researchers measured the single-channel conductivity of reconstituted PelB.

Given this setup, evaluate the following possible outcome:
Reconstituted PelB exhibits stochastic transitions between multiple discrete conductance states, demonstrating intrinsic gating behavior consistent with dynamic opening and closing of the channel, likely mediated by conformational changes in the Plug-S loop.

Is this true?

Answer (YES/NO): YES